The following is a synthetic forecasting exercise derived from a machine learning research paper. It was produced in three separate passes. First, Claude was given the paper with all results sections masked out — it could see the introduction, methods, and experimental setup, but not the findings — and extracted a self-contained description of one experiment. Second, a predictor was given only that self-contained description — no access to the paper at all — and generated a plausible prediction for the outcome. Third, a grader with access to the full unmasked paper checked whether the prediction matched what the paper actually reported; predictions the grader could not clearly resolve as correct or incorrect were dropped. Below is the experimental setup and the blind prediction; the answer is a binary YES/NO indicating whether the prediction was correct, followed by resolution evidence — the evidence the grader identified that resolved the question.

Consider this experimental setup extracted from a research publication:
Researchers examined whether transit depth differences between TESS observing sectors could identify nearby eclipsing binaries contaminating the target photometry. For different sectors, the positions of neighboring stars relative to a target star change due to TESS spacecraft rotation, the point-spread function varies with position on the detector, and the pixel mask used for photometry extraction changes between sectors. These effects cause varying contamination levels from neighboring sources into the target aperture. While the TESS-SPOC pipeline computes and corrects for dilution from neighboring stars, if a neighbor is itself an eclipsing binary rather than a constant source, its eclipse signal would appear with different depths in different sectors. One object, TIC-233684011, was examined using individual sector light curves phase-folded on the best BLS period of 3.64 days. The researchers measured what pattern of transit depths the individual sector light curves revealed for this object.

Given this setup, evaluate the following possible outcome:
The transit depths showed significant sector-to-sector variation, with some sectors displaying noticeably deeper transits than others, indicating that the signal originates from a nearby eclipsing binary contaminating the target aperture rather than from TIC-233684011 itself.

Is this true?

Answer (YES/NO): YES